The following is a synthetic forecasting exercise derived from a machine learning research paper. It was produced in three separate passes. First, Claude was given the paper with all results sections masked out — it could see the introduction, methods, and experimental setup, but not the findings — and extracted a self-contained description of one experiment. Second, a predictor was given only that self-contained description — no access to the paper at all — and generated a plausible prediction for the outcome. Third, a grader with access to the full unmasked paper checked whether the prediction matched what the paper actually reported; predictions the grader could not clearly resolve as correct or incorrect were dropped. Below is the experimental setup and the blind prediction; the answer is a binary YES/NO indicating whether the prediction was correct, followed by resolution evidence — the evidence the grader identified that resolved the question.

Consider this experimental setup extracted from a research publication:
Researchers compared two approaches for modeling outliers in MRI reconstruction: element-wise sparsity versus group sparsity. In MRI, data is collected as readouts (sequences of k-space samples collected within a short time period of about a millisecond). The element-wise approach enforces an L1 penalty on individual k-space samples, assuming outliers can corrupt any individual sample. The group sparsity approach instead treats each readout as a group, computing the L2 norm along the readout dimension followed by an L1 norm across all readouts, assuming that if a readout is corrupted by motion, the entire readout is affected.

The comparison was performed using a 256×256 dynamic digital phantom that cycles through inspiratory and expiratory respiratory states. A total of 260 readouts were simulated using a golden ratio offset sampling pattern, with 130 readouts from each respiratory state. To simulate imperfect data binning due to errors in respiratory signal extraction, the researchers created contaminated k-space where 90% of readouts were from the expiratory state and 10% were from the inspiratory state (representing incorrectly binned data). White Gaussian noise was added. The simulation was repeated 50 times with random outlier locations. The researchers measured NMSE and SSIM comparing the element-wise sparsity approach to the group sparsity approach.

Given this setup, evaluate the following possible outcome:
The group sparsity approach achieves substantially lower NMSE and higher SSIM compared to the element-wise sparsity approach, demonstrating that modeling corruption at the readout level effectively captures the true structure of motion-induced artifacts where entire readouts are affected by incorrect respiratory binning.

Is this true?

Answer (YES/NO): YES